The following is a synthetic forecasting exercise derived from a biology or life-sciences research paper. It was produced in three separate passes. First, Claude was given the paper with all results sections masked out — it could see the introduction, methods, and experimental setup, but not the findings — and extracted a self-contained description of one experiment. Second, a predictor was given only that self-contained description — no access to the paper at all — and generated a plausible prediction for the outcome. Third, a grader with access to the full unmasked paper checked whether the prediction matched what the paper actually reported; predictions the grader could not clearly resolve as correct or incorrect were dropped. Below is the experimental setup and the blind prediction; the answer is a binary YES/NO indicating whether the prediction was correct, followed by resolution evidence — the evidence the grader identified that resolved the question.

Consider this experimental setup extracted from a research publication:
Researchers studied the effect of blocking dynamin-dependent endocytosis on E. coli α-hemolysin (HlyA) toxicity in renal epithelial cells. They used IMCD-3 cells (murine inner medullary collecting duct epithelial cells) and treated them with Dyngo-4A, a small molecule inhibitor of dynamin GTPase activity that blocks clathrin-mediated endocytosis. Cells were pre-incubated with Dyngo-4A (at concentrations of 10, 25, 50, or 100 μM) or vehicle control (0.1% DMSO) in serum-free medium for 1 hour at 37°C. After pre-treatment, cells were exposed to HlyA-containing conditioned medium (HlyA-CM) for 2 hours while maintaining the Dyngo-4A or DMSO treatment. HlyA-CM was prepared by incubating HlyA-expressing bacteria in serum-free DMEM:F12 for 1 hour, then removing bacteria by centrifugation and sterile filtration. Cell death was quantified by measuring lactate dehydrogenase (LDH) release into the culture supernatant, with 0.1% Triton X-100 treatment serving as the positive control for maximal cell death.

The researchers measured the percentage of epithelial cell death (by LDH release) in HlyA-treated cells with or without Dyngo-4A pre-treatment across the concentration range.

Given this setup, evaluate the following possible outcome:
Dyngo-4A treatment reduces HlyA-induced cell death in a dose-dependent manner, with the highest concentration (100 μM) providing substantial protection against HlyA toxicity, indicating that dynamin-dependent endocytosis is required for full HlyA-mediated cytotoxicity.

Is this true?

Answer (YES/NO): YES